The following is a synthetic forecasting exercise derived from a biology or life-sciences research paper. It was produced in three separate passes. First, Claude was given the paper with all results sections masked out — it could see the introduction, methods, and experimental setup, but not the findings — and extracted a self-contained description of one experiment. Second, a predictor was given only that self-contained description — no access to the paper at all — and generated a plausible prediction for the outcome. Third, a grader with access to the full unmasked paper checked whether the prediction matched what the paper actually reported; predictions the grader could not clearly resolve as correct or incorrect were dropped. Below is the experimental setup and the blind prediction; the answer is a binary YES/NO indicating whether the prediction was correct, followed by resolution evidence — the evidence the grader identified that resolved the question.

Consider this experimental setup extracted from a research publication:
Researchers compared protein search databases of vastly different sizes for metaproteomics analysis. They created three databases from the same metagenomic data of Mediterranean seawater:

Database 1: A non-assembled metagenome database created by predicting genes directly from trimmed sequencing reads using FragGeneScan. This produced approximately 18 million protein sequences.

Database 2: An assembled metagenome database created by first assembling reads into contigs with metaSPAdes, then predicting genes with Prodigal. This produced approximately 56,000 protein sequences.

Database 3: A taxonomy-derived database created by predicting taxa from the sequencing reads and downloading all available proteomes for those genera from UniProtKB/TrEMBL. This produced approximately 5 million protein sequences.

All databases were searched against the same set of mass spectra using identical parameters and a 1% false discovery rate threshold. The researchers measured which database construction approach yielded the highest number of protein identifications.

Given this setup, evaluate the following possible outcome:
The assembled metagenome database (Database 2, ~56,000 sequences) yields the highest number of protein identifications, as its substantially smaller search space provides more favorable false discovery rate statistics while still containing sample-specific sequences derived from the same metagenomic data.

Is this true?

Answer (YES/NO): NO